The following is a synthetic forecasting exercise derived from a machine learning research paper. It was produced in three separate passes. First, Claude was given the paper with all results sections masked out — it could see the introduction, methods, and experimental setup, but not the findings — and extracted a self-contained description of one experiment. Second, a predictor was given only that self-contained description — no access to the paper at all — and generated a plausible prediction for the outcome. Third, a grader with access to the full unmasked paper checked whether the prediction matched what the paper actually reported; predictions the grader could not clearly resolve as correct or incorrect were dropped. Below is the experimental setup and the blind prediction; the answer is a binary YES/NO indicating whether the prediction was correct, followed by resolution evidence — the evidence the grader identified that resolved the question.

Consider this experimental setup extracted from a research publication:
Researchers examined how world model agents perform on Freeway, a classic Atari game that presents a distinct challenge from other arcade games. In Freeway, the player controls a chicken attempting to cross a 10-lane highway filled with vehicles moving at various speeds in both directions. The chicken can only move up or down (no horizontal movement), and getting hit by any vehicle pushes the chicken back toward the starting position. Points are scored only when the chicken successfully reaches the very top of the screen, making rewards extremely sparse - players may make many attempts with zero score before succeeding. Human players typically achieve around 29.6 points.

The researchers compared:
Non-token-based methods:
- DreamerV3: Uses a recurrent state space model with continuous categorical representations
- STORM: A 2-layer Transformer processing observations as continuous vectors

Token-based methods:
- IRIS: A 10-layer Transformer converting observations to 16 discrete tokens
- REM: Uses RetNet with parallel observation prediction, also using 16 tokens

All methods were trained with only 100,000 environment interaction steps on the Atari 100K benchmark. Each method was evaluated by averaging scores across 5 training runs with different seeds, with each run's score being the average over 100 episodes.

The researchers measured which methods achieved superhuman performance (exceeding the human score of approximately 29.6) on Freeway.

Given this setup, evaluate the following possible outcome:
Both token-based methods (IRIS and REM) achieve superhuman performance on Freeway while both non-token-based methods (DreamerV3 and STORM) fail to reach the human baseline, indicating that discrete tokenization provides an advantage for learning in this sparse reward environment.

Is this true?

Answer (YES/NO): YES